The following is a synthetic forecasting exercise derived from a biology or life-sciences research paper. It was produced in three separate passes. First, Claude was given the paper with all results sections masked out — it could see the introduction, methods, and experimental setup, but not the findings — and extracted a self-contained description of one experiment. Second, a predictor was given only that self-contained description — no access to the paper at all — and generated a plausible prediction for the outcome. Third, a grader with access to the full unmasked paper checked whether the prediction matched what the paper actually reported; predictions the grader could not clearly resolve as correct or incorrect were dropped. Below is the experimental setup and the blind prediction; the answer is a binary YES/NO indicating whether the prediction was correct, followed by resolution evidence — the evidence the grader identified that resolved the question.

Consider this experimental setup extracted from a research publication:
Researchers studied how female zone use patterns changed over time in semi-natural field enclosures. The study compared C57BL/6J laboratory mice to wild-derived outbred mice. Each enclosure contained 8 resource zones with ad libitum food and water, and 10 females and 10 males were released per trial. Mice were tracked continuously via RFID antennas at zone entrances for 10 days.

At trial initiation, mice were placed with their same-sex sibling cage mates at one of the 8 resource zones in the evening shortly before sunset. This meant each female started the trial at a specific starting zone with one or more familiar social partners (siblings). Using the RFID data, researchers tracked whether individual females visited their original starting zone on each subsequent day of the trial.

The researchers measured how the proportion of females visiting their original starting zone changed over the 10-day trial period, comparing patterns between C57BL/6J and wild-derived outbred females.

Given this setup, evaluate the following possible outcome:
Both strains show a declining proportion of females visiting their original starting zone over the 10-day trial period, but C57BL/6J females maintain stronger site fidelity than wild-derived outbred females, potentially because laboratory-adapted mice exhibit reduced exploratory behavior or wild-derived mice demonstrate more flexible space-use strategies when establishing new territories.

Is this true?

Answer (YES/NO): NO